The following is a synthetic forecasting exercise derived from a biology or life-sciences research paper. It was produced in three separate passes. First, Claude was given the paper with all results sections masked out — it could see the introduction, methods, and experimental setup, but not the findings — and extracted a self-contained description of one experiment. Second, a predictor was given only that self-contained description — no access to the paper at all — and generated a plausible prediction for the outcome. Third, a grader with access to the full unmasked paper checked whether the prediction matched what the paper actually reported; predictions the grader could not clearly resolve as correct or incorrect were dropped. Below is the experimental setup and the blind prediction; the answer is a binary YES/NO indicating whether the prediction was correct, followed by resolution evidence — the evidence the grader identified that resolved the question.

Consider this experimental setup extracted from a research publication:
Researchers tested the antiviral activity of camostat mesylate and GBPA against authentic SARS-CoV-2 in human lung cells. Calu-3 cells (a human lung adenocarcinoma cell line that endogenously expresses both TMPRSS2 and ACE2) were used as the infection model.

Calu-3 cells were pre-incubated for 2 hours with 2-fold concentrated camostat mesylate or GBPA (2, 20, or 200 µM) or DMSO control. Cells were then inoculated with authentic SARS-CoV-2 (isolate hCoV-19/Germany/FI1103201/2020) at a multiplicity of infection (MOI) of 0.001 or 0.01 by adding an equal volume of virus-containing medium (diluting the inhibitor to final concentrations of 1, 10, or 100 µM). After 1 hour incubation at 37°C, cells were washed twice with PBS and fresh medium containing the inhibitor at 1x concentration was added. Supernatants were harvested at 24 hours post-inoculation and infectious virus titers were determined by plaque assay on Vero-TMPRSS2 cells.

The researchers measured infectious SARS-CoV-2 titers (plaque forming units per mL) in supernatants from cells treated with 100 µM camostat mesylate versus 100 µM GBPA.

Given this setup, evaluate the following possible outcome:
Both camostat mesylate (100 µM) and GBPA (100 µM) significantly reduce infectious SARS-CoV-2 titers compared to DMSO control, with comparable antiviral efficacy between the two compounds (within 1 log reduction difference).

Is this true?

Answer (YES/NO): YES